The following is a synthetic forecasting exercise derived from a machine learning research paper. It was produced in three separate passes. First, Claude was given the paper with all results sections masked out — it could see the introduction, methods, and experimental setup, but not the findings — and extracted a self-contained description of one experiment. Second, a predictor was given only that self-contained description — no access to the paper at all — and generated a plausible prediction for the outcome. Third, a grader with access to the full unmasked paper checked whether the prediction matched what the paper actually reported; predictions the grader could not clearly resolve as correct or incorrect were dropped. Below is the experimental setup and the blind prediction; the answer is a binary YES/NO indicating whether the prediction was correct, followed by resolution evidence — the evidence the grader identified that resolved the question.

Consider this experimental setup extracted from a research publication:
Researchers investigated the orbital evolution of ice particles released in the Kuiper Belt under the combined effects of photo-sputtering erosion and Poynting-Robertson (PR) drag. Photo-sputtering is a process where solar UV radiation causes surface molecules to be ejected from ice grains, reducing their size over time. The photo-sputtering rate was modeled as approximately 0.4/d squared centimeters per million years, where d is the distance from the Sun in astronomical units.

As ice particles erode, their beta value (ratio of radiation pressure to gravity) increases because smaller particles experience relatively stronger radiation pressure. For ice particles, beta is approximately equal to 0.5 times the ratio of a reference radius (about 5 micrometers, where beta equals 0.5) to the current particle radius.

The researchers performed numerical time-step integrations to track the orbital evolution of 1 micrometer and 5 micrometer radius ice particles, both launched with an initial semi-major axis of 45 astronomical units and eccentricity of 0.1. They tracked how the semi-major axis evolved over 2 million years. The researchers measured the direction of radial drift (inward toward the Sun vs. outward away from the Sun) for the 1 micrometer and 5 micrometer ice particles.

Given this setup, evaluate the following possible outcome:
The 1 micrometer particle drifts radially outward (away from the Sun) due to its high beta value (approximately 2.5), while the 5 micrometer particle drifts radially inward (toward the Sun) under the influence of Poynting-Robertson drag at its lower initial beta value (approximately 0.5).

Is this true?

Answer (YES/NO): NO